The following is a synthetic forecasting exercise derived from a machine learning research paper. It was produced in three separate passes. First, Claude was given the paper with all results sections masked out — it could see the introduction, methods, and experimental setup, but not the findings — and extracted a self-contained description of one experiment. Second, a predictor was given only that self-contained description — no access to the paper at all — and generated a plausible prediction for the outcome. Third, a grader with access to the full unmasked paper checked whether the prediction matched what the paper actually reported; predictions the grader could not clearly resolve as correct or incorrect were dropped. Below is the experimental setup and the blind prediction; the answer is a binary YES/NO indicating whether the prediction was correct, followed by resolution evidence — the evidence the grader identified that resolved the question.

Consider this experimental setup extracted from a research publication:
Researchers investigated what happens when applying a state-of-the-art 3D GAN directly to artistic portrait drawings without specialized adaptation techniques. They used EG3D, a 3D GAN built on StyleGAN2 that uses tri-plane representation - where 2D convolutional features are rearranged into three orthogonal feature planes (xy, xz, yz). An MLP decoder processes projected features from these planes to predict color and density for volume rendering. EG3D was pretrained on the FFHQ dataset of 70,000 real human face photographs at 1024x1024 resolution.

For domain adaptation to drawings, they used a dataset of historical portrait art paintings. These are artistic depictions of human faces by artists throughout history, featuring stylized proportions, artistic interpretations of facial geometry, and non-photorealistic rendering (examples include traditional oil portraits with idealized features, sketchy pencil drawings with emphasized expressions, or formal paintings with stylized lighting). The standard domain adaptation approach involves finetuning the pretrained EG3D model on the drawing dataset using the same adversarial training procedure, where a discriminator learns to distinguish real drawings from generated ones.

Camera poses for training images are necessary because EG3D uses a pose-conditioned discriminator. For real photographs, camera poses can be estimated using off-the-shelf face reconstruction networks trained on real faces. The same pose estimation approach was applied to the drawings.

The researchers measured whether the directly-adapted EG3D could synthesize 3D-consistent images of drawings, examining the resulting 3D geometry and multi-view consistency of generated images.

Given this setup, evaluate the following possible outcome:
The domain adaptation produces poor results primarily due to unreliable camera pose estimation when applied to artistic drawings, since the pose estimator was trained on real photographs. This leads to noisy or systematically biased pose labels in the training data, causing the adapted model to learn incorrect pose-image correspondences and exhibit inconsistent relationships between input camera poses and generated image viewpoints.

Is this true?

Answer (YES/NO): NO